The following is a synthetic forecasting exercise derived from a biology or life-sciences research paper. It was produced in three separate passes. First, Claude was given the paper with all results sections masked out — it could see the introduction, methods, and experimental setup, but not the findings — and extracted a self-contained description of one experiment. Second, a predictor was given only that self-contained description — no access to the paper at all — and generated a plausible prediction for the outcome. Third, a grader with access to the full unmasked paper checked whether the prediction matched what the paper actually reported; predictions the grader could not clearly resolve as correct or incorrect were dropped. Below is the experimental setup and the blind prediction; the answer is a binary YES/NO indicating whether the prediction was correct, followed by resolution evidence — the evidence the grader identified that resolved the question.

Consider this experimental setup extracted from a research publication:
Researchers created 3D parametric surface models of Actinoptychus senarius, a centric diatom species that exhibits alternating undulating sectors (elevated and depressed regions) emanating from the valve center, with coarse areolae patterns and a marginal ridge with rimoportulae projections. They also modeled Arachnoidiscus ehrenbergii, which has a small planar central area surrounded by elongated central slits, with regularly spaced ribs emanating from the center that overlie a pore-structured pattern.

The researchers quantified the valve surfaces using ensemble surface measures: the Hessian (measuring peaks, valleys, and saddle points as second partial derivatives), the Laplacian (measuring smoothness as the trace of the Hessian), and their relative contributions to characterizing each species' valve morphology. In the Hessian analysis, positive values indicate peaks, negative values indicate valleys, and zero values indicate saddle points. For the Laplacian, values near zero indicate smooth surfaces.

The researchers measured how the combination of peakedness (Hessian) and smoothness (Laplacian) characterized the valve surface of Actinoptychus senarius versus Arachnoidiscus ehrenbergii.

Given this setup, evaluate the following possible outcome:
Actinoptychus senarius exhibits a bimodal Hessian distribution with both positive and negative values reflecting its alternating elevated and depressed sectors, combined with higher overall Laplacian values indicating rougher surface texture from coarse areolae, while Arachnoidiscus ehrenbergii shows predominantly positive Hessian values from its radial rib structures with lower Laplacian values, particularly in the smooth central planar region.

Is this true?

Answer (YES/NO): NO